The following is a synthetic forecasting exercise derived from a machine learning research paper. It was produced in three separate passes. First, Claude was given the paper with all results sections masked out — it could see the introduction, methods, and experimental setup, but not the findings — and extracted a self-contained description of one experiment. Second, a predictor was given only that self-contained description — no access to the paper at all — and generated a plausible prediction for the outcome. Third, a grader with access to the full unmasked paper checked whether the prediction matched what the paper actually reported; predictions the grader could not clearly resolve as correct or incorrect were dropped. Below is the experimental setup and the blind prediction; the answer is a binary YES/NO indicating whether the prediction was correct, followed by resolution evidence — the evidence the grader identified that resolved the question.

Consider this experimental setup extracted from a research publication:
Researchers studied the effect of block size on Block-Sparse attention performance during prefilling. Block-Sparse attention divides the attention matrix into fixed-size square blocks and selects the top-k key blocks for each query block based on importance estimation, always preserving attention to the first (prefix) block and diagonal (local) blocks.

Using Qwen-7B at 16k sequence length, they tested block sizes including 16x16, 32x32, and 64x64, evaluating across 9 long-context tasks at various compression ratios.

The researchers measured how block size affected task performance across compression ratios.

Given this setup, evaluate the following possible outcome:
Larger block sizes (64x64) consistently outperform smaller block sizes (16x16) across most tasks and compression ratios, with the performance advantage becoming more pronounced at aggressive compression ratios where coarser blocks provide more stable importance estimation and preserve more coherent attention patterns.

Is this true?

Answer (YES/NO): NO